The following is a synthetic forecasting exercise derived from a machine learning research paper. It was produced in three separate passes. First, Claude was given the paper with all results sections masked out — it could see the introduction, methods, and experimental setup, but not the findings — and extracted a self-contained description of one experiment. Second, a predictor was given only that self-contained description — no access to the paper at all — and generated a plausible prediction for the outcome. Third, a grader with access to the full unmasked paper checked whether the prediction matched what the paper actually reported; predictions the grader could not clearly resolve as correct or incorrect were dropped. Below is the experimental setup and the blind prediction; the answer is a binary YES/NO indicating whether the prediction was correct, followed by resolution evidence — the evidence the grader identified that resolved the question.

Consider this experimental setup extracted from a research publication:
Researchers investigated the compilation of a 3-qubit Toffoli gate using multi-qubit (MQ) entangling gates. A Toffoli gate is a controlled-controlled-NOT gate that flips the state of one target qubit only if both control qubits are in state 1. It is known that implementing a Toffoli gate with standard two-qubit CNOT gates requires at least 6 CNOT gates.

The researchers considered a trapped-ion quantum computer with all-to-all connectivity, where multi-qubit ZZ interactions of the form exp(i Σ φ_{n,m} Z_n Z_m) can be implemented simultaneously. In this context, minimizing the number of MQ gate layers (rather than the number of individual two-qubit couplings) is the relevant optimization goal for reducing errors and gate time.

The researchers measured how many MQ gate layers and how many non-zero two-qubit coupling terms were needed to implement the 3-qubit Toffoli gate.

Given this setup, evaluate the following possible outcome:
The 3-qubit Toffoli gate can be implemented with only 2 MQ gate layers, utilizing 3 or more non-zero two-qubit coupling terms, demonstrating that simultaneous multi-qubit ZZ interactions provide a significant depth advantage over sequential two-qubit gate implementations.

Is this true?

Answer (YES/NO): NO